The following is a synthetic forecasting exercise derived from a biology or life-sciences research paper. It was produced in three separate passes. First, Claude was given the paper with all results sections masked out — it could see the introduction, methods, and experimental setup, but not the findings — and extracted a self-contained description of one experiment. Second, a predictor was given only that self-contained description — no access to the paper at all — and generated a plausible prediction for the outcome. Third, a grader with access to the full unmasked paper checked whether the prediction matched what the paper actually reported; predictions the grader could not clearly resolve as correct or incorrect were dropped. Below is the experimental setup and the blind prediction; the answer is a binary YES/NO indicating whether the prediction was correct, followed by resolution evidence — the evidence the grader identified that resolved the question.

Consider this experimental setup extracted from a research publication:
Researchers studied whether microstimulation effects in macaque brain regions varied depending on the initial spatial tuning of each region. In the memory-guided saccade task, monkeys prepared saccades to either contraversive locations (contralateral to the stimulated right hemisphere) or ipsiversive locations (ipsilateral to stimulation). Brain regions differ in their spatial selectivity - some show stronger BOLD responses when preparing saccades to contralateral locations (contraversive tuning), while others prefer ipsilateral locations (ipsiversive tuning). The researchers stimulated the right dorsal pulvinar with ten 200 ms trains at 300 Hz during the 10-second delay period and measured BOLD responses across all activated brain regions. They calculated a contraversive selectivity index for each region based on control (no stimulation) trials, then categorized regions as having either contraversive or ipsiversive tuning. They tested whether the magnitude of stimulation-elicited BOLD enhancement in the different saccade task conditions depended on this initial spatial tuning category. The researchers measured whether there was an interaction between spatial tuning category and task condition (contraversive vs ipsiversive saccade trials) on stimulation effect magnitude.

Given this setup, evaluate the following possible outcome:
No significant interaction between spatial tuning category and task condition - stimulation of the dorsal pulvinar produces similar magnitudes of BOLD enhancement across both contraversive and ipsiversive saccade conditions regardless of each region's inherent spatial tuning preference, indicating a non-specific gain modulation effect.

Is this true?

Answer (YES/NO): NO